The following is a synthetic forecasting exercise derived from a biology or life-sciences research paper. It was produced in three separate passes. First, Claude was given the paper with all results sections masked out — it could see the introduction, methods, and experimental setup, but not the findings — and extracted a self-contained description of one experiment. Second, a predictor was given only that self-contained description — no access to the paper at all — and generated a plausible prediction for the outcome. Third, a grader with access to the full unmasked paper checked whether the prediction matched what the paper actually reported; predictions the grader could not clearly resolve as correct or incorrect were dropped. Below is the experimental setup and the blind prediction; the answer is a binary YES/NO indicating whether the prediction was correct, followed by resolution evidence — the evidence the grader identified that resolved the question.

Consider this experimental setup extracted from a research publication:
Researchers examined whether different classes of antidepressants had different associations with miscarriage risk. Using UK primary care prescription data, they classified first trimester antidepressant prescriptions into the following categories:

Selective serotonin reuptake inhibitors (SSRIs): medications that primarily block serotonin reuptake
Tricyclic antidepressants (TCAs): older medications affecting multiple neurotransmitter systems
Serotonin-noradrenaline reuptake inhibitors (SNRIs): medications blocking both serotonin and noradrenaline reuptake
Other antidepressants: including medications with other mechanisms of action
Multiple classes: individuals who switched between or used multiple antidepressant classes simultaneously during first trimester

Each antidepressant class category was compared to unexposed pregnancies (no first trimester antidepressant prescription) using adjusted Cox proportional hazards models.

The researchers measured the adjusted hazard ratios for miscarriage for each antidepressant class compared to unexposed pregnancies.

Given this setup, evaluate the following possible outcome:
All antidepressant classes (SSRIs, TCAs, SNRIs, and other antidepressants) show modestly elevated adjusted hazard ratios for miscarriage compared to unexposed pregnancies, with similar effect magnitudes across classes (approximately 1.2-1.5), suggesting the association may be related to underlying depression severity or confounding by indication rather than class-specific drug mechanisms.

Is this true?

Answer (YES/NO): NO